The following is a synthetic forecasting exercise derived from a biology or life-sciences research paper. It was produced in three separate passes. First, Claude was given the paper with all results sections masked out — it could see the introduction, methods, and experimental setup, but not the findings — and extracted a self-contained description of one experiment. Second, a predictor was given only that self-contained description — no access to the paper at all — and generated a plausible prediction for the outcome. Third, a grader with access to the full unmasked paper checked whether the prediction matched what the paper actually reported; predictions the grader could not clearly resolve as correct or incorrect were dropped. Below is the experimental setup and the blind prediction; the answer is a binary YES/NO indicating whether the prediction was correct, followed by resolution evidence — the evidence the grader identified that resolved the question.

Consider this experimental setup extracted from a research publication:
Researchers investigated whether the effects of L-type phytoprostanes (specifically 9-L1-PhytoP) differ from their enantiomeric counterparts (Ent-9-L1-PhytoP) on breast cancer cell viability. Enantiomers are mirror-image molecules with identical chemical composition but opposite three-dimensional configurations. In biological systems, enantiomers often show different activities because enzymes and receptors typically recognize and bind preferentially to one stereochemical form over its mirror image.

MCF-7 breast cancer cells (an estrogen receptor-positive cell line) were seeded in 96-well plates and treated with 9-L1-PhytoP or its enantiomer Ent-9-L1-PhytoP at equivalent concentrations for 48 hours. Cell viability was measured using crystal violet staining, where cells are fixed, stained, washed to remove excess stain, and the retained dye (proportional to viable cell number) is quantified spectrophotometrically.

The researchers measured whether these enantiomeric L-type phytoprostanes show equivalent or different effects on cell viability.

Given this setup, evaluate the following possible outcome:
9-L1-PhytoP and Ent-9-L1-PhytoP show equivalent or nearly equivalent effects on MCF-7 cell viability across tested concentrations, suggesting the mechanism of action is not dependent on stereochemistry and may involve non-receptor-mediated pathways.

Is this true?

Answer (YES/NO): NO